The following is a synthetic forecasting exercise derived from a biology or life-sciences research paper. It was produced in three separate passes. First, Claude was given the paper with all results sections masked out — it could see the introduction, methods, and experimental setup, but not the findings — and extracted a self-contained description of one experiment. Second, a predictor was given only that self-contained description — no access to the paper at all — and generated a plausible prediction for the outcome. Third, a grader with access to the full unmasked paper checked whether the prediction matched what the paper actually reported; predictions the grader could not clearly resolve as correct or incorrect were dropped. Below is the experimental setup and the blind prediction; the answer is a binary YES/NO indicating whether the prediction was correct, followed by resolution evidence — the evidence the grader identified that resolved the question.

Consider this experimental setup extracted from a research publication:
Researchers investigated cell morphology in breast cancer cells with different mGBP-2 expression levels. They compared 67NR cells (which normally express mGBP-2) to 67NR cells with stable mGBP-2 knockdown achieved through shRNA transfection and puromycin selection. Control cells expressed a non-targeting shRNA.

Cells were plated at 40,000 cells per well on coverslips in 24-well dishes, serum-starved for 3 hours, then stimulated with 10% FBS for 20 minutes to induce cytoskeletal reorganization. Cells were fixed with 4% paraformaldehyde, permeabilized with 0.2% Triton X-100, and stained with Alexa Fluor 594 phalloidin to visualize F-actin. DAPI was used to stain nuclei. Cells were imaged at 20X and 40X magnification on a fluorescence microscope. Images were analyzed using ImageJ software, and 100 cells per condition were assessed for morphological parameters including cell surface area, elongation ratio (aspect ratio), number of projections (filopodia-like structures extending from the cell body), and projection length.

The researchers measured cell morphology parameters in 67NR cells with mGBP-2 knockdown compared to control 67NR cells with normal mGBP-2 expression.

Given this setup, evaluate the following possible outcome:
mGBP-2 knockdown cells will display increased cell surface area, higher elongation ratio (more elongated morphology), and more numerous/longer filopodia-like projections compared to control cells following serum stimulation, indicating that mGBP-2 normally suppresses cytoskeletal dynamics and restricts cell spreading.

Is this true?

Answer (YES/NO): NO